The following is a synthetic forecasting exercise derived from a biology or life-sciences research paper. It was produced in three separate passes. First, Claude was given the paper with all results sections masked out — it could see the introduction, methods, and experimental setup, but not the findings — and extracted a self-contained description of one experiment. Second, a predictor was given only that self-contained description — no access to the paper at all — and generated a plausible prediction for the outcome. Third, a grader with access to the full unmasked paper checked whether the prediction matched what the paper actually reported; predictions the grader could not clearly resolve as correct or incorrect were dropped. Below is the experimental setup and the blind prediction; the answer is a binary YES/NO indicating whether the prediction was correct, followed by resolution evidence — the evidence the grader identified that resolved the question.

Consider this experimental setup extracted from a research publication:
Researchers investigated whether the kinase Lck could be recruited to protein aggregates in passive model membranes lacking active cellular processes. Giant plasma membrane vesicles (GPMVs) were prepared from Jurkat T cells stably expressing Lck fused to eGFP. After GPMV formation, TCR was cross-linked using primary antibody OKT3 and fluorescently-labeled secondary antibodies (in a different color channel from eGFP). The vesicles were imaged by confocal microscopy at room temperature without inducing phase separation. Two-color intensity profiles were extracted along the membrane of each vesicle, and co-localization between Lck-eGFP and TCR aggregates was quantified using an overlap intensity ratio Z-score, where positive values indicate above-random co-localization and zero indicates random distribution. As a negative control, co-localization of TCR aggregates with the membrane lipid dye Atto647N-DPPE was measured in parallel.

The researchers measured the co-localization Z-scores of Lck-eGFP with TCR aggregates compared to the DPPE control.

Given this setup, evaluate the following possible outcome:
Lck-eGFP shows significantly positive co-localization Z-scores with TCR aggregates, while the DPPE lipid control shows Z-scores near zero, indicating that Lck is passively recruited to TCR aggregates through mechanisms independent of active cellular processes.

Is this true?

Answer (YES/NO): YES